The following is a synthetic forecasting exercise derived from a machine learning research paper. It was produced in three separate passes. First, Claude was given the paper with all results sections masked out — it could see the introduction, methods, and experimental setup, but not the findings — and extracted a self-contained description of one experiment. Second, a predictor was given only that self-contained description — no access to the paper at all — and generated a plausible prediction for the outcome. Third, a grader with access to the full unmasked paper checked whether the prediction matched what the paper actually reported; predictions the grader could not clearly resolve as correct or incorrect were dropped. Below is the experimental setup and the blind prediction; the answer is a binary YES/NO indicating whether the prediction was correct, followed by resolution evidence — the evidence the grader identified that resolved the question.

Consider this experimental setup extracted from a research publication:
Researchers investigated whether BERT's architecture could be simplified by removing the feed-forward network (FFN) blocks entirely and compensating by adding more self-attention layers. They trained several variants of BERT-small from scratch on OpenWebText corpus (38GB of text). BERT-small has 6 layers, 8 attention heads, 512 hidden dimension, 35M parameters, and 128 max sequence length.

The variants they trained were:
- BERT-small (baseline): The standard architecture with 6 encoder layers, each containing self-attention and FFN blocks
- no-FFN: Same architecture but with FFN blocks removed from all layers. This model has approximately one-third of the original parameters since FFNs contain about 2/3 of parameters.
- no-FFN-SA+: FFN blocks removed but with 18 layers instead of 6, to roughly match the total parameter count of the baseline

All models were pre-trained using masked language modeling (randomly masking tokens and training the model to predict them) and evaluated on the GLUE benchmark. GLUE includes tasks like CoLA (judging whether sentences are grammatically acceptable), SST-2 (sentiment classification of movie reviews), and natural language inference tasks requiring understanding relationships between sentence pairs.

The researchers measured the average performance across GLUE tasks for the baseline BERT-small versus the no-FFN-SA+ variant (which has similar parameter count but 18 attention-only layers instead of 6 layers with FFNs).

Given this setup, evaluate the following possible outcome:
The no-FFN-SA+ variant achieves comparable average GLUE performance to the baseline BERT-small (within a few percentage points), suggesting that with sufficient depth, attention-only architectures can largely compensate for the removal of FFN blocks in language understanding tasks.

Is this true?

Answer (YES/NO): NO